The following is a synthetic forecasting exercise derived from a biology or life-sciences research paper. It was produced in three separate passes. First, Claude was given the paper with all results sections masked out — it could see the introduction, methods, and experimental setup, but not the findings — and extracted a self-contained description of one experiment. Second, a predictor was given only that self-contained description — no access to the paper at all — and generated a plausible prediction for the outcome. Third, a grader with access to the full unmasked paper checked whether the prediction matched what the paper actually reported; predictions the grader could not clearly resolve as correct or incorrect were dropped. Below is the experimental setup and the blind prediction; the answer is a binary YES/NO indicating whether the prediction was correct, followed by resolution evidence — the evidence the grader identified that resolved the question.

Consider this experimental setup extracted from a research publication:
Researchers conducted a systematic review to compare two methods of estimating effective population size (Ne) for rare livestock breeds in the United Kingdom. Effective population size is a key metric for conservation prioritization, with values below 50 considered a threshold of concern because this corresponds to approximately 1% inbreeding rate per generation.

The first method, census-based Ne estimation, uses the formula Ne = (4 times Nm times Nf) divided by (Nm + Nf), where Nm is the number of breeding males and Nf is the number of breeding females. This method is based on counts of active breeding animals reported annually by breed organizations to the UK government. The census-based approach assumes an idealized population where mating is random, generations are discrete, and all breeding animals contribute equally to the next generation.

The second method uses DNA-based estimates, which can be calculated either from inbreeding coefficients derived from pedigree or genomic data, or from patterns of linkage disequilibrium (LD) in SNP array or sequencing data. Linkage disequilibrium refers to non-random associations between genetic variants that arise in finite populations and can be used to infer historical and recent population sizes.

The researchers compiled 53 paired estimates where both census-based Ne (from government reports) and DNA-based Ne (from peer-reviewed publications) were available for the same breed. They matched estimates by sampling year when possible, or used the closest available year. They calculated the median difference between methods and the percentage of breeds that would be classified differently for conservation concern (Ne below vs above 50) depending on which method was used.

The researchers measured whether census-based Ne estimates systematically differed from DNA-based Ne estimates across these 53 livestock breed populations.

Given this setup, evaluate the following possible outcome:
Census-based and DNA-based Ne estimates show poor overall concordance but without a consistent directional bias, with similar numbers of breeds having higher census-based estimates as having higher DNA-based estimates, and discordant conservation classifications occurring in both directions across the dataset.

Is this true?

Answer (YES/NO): NO